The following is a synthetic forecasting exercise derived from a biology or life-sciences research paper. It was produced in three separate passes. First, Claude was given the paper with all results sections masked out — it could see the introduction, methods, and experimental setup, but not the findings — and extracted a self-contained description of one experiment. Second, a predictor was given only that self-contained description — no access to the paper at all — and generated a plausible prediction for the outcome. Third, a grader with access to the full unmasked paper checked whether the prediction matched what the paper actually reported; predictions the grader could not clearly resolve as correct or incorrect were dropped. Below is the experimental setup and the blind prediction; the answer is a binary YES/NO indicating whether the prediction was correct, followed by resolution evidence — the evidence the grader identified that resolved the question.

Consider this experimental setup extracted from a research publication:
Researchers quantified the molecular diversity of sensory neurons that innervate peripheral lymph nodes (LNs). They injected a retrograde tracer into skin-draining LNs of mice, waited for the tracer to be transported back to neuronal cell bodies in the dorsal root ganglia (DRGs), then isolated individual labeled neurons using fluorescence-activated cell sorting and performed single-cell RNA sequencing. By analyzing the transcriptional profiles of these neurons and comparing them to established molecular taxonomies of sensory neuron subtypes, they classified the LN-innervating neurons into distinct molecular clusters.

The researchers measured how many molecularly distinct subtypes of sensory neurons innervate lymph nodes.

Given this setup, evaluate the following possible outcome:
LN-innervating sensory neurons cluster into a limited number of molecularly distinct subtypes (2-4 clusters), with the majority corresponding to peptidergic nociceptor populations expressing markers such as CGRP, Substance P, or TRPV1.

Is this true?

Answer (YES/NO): YES